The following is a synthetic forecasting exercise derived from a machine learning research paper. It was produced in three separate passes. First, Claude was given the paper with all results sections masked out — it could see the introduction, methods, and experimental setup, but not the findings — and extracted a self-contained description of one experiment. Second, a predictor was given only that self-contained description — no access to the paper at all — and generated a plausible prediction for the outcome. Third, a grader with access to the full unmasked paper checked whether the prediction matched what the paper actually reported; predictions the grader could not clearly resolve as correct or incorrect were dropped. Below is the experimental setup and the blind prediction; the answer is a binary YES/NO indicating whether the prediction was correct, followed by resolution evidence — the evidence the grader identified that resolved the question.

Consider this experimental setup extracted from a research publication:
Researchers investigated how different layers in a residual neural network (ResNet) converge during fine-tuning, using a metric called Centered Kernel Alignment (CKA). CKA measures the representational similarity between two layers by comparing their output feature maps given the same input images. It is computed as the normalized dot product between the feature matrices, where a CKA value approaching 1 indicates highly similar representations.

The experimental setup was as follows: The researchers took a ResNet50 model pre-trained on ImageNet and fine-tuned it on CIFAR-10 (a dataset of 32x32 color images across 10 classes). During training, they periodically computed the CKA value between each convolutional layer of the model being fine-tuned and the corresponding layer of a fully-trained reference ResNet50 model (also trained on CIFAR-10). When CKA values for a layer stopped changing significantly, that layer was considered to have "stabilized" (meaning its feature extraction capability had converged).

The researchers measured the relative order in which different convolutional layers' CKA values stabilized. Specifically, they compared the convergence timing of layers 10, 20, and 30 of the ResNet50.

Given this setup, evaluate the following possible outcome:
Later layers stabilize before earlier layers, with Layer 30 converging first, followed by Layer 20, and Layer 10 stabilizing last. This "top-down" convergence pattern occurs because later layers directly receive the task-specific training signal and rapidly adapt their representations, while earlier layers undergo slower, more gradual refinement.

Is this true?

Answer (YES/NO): NO